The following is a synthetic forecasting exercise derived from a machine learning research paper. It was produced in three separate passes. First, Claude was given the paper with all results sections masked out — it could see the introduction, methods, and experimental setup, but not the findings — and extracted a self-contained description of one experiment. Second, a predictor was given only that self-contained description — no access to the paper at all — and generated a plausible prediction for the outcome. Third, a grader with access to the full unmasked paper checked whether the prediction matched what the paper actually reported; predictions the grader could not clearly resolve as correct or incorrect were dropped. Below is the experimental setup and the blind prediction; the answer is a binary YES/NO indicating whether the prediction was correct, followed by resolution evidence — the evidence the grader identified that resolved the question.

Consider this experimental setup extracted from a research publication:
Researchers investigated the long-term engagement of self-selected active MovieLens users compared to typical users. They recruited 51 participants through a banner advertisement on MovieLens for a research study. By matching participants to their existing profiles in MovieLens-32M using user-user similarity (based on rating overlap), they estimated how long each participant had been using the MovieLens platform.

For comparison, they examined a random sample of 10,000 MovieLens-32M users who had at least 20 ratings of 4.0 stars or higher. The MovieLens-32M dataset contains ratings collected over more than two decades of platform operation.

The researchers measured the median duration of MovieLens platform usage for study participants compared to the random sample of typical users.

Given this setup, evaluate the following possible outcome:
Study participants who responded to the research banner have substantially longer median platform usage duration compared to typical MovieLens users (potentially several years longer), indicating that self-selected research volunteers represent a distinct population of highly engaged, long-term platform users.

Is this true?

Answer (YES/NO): YES